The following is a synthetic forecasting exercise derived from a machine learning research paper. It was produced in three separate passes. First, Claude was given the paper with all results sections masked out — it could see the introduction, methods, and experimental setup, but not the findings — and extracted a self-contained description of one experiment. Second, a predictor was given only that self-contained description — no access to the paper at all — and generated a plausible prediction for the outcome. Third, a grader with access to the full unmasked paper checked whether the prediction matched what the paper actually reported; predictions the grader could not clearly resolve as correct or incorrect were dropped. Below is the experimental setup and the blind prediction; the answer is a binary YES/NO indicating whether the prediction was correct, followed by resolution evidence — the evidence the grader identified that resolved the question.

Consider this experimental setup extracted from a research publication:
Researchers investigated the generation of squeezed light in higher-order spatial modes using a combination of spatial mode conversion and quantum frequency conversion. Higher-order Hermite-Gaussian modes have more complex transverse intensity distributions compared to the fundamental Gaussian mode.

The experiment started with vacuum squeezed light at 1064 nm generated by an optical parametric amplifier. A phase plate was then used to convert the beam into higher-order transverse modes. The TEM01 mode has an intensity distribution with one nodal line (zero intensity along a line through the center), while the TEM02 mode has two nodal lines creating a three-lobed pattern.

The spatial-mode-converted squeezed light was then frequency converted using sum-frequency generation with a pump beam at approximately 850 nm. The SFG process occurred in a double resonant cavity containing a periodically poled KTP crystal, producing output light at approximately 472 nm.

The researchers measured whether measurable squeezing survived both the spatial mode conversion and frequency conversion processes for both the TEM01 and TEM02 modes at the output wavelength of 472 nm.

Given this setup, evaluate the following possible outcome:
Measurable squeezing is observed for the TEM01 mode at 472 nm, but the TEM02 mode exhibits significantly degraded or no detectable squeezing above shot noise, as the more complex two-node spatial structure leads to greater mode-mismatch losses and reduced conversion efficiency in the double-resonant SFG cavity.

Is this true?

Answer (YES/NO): NO